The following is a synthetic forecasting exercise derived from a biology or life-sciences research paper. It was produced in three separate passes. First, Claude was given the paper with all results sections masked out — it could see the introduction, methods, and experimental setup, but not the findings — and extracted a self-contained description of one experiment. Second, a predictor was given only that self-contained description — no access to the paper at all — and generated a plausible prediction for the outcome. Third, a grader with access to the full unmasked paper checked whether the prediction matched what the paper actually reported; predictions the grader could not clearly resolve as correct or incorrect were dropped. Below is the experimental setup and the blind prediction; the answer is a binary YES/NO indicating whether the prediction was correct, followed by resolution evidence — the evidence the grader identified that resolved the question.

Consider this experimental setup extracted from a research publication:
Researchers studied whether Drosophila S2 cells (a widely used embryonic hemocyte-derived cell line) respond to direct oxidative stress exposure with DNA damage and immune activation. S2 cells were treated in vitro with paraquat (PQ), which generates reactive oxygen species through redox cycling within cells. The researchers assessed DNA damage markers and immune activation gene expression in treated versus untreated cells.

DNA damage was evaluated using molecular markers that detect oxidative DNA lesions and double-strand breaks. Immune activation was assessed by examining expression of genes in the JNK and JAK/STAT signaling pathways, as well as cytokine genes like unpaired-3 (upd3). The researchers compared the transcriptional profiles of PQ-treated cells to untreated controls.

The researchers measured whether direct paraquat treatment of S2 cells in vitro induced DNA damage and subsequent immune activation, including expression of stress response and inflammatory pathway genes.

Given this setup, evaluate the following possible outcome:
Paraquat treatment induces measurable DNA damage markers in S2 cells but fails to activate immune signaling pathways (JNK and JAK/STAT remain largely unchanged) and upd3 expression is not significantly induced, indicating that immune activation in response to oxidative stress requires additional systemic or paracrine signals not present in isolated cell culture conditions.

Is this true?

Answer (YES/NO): NO